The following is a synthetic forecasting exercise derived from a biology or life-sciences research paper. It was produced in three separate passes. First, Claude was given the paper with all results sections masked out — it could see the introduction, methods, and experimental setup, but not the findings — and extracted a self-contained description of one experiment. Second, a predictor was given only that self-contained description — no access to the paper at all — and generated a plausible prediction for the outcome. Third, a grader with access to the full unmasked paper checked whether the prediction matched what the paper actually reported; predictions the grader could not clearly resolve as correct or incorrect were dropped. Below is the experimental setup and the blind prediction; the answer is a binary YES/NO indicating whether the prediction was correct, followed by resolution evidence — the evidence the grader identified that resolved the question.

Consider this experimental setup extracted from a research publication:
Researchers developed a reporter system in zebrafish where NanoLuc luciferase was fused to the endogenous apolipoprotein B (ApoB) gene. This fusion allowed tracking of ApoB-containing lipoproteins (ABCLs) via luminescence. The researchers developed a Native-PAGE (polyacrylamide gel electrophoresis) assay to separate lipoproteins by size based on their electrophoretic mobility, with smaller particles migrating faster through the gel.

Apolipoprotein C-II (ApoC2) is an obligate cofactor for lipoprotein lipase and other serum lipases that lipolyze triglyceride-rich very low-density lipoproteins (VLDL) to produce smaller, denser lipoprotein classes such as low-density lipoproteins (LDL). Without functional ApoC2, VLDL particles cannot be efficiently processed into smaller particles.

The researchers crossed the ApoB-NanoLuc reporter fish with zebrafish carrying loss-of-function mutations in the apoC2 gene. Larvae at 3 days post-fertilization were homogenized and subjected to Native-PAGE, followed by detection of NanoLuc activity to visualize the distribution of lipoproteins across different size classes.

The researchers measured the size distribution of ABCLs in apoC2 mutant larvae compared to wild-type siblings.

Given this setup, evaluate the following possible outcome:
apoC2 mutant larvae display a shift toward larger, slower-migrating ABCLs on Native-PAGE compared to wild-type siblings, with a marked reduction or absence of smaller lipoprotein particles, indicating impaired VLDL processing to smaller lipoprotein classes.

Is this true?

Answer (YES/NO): YES